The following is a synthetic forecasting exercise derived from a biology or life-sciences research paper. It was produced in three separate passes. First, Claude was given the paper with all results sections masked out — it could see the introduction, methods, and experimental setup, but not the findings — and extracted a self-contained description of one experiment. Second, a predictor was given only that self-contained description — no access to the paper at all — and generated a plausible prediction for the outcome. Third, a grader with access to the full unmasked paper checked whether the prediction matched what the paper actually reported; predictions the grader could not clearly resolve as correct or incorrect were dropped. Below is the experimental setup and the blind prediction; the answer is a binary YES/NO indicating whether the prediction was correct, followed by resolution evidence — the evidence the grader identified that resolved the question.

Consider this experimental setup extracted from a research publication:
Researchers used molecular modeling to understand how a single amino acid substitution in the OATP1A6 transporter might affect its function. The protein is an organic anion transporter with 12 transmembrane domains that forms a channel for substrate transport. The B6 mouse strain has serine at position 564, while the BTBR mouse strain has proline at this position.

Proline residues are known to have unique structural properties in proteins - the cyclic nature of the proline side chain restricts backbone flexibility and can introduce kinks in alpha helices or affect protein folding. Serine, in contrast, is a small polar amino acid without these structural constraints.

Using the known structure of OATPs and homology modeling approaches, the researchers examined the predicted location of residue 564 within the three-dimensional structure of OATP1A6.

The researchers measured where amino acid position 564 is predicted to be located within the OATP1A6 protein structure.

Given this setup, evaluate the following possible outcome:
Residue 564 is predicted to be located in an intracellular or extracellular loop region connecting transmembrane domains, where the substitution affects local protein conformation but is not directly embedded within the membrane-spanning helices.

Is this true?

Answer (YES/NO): NO